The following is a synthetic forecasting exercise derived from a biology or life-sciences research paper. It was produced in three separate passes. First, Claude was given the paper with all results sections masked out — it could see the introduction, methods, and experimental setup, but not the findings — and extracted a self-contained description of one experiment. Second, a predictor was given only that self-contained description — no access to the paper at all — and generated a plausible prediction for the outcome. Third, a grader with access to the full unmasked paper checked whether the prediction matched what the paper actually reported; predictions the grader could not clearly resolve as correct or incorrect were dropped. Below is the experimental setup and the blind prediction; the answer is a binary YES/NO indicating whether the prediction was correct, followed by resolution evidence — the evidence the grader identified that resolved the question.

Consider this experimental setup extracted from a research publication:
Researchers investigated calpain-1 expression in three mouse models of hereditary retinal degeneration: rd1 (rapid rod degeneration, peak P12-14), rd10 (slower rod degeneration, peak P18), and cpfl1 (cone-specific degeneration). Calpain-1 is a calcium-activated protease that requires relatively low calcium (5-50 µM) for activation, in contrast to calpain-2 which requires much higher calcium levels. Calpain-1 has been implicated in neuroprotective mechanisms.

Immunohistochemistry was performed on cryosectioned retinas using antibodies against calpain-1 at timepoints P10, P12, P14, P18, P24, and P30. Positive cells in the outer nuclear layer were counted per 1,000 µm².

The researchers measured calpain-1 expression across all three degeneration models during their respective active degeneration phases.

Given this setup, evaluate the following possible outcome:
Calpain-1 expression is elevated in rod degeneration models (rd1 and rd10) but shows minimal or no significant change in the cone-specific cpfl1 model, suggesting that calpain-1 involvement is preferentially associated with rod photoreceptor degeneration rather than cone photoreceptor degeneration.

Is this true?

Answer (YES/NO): NO